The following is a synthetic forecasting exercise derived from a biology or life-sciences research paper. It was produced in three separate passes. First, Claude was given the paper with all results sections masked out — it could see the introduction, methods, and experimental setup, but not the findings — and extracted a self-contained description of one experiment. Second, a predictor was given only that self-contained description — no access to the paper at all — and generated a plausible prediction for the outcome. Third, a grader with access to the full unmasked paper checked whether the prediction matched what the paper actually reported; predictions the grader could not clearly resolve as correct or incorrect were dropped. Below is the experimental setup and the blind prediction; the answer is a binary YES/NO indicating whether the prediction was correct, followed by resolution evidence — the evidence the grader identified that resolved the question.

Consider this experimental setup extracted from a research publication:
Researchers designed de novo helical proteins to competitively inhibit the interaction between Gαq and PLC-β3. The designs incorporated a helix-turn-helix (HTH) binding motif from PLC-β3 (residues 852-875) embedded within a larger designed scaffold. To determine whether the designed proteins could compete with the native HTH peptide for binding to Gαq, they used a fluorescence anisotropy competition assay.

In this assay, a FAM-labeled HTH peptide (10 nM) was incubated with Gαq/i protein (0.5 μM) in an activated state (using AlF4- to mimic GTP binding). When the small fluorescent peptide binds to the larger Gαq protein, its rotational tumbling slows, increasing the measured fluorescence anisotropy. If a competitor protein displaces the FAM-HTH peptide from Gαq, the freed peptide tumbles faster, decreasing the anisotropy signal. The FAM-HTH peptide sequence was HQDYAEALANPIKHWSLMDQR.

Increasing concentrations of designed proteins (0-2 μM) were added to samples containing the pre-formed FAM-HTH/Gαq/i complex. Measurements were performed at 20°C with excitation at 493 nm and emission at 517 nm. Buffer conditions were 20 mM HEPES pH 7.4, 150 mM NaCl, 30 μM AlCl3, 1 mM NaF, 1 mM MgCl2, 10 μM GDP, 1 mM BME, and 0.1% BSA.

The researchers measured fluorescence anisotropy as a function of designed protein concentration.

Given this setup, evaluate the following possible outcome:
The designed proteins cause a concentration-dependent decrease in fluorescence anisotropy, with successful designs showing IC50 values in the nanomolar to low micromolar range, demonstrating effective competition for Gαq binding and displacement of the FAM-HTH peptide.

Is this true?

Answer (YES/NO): YES